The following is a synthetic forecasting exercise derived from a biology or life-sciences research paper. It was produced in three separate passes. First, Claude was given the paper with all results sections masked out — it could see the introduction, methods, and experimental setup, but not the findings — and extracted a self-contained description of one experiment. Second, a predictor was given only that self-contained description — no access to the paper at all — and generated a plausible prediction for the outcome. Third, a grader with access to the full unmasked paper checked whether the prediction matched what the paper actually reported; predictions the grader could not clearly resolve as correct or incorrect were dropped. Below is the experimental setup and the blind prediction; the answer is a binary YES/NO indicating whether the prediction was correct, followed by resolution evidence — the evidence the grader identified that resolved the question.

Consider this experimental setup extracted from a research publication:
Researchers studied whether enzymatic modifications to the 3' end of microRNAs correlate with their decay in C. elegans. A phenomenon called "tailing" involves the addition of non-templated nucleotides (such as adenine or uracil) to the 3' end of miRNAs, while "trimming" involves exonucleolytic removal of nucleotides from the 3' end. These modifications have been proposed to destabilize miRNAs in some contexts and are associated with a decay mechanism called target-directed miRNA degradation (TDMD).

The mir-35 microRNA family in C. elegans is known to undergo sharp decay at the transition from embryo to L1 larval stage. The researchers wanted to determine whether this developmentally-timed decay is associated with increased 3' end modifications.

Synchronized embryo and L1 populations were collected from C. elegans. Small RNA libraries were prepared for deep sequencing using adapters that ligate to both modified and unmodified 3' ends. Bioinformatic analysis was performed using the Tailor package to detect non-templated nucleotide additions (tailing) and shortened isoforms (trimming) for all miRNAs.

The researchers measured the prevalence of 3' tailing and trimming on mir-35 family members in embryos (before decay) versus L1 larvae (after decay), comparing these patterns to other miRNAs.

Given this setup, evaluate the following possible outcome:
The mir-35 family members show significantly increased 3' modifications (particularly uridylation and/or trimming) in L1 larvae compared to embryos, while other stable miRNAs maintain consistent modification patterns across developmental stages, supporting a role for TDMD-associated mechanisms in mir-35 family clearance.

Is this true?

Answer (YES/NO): NO